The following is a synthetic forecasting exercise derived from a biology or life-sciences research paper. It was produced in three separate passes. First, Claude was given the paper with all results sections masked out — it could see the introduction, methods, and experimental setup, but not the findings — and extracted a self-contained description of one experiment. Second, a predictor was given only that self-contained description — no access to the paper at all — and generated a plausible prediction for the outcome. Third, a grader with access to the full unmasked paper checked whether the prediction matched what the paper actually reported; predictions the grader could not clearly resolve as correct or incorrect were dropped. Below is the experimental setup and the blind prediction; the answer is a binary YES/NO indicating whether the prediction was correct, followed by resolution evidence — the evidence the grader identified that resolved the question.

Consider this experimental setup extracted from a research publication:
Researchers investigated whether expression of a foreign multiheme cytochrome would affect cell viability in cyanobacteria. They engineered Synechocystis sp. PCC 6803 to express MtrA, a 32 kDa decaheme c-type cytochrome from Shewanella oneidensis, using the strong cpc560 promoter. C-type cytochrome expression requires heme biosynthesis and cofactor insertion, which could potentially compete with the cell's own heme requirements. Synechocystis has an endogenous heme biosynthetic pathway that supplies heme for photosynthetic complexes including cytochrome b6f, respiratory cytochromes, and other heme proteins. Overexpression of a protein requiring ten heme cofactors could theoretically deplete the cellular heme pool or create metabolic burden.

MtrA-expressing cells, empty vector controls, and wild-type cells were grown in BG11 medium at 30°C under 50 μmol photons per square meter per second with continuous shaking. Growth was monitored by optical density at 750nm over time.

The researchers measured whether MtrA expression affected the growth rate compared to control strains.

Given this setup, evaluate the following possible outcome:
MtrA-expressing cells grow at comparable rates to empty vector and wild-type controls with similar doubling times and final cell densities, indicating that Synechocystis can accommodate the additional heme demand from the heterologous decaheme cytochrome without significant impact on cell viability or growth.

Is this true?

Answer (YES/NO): YES